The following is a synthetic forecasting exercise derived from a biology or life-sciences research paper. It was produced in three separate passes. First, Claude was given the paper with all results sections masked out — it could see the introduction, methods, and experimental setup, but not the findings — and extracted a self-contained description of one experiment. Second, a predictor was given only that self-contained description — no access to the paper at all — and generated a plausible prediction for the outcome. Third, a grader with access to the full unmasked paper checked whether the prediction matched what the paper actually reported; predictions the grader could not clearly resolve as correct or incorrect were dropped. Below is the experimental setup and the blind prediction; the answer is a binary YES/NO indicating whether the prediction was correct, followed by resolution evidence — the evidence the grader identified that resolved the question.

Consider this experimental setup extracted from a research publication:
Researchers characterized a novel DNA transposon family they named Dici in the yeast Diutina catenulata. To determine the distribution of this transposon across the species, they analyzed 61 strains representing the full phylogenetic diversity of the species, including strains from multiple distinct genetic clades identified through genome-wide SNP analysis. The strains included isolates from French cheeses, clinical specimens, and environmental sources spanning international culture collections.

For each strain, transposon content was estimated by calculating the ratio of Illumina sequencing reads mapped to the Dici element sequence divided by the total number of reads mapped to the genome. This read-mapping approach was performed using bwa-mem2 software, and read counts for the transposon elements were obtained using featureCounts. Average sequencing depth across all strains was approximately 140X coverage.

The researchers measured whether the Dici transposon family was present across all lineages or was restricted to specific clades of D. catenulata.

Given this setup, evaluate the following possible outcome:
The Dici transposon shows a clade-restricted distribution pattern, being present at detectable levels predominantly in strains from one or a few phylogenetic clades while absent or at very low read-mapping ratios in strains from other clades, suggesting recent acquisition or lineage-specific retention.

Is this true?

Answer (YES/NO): NO